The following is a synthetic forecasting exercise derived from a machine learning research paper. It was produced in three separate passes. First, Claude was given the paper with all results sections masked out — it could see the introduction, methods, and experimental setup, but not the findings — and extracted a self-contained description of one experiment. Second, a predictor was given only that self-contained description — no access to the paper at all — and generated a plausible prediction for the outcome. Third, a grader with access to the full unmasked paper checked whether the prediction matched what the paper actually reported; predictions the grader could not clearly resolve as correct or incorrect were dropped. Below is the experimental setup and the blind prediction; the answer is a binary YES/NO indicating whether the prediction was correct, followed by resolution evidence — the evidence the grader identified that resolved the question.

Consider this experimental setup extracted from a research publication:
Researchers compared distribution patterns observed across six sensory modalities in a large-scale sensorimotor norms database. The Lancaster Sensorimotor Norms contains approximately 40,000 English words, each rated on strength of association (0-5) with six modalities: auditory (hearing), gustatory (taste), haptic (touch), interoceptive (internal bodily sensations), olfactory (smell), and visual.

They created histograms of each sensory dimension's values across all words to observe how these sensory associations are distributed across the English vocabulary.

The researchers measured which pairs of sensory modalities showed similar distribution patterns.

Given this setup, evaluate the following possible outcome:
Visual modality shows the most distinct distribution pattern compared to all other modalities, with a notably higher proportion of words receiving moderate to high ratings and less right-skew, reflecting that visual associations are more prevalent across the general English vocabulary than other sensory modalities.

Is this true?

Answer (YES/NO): NO